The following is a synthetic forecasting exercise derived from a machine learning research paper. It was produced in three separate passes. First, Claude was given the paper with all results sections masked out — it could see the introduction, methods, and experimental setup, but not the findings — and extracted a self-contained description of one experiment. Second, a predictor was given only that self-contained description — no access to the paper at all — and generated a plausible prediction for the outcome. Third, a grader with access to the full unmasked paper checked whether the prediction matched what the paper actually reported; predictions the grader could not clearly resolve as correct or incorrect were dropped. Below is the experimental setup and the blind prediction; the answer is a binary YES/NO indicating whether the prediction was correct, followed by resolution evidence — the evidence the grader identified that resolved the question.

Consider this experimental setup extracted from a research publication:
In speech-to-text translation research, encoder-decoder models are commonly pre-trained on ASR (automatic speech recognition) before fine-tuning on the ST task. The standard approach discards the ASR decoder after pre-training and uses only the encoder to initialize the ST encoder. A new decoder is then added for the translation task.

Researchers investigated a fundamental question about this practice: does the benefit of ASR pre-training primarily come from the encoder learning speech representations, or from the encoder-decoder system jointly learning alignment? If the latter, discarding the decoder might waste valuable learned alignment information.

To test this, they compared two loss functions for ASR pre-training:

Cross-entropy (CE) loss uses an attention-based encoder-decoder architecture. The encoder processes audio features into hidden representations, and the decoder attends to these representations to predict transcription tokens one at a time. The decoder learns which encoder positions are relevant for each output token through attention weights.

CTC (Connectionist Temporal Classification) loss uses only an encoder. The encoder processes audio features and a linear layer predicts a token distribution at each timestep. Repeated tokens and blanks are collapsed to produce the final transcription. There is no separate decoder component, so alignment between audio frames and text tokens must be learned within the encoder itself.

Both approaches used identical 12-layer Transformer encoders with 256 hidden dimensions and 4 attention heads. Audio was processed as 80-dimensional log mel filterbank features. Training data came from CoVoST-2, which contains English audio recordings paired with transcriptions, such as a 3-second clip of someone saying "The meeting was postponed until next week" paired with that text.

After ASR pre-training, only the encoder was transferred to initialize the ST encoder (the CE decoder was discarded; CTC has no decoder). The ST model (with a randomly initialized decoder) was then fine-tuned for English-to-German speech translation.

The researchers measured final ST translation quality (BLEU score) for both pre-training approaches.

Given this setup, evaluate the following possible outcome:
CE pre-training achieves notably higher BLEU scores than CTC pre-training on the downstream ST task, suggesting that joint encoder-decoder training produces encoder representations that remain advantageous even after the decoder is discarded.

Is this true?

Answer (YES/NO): NO